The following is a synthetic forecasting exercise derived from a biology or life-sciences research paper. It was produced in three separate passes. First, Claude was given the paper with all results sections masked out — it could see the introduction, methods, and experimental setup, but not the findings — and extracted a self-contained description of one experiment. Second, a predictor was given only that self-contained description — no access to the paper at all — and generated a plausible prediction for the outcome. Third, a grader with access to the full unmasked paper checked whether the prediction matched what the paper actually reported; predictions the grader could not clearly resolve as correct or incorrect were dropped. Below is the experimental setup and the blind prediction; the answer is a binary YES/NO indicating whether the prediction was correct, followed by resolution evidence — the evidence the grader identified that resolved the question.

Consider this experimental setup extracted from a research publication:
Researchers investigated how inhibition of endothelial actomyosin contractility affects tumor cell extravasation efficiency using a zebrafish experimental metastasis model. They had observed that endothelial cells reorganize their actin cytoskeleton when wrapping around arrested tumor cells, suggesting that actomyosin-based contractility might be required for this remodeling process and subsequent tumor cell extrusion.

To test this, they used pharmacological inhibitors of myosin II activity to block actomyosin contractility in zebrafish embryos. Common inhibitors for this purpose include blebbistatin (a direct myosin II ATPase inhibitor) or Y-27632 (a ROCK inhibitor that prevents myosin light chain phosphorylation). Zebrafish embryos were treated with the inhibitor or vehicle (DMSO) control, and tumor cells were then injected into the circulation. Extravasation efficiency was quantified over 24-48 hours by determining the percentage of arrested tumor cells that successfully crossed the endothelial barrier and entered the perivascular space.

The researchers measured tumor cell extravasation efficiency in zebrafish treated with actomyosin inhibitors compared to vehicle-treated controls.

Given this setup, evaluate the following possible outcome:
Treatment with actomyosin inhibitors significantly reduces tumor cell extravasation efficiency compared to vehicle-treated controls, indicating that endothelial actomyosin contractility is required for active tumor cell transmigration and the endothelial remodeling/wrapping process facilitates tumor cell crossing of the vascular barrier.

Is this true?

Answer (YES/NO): YES